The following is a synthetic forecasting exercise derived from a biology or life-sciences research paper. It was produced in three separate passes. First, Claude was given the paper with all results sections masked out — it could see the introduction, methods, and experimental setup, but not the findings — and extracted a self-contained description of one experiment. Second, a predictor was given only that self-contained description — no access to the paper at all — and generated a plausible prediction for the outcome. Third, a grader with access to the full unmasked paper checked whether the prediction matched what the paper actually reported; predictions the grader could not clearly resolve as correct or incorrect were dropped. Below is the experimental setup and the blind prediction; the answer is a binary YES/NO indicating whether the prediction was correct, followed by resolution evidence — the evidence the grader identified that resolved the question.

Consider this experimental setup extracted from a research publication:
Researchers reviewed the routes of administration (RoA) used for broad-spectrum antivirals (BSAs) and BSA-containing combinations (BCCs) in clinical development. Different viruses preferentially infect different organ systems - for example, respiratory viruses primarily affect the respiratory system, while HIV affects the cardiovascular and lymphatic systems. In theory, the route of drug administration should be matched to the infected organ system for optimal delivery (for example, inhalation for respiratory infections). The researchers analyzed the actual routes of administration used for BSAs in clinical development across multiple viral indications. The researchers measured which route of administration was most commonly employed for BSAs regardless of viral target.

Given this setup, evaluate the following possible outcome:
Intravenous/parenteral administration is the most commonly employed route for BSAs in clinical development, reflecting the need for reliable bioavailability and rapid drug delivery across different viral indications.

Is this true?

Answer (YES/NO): NO